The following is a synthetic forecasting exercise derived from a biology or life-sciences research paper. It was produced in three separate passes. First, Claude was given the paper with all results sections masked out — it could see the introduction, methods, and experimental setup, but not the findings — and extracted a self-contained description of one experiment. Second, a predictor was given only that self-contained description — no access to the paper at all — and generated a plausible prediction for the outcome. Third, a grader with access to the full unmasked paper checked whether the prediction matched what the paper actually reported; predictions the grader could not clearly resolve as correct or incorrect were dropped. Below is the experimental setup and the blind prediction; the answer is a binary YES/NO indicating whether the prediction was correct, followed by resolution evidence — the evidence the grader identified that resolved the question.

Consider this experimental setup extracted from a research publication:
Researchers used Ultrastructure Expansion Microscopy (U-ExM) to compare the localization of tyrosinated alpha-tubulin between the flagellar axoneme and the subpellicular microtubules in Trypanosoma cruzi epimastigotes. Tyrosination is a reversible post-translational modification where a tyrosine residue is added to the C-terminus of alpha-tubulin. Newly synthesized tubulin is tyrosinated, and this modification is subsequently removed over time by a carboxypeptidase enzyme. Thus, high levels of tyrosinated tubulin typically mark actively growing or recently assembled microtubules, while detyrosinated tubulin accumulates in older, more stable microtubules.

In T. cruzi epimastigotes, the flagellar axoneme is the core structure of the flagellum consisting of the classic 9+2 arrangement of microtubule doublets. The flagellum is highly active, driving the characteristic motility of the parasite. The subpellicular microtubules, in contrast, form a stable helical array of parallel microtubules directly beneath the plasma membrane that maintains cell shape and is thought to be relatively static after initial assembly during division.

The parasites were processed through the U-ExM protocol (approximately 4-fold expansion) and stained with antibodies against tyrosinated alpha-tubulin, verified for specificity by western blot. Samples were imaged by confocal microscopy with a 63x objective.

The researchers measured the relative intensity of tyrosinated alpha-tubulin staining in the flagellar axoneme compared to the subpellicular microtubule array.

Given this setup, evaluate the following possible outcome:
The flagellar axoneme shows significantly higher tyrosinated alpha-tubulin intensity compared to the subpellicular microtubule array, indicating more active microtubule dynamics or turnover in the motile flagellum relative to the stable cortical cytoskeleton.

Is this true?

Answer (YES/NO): NO